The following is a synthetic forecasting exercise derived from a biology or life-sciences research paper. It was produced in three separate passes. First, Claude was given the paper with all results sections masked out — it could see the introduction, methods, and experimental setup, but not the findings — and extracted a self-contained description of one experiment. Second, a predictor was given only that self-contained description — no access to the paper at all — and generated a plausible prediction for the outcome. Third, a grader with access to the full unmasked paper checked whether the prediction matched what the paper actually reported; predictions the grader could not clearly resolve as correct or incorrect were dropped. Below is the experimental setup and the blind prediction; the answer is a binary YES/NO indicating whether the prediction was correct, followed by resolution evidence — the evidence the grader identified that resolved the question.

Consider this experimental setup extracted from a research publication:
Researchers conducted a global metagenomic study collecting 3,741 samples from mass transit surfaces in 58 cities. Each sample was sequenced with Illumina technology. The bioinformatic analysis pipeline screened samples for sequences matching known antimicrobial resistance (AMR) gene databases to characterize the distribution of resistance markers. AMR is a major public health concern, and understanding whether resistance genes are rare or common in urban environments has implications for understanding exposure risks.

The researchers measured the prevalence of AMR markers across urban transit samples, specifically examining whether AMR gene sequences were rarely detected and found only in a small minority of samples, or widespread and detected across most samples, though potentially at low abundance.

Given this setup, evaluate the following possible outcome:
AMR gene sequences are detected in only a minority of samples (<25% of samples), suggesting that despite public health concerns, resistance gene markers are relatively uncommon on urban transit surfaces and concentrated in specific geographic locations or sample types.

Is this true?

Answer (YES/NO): NO